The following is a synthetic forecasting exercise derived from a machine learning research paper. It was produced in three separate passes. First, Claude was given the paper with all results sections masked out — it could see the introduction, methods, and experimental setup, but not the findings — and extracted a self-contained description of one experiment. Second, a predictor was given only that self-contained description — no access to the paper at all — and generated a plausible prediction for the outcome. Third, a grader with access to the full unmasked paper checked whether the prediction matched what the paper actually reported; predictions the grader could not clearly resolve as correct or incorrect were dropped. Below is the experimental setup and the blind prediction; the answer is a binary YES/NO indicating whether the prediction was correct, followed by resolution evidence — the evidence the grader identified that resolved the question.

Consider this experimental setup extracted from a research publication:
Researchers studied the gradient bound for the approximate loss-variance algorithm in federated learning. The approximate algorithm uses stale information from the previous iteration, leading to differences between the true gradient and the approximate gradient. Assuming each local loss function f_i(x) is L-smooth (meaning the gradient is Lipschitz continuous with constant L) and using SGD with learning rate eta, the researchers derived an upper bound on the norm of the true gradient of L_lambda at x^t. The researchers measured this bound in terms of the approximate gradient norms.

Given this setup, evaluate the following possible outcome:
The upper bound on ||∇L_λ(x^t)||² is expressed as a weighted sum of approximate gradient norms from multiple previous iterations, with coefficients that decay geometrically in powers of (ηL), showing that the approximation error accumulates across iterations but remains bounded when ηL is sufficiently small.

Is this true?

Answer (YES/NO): NO